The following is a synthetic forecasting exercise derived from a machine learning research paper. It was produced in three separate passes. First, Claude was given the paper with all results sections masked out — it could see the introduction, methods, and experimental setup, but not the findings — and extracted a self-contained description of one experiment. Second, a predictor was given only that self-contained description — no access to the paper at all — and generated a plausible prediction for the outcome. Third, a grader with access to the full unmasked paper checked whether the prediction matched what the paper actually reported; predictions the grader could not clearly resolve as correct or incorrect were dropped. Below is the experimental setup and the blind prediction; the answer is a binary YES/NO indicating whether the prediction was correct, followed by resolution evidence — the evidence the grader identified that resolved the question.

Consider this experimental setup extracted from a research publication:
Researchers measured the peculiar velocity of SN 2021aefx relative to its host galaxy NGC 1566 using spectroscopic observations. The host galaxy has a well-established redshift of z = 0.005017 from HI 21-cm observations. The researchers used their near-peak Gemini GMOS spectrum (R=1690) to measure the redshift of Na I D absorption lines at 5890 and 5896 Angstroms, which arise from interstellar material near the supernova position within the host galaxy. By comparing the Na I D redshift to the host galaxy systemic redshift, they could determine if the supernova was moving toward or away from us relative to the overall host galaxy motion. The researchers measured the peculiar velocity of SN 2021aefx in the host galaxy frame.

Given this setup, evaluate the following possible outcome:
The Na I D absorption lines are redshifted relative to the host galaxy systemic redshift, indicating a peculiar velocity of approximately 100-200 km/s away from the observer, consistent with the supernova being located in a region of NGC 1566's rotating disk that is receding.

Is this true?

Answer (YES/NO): NO